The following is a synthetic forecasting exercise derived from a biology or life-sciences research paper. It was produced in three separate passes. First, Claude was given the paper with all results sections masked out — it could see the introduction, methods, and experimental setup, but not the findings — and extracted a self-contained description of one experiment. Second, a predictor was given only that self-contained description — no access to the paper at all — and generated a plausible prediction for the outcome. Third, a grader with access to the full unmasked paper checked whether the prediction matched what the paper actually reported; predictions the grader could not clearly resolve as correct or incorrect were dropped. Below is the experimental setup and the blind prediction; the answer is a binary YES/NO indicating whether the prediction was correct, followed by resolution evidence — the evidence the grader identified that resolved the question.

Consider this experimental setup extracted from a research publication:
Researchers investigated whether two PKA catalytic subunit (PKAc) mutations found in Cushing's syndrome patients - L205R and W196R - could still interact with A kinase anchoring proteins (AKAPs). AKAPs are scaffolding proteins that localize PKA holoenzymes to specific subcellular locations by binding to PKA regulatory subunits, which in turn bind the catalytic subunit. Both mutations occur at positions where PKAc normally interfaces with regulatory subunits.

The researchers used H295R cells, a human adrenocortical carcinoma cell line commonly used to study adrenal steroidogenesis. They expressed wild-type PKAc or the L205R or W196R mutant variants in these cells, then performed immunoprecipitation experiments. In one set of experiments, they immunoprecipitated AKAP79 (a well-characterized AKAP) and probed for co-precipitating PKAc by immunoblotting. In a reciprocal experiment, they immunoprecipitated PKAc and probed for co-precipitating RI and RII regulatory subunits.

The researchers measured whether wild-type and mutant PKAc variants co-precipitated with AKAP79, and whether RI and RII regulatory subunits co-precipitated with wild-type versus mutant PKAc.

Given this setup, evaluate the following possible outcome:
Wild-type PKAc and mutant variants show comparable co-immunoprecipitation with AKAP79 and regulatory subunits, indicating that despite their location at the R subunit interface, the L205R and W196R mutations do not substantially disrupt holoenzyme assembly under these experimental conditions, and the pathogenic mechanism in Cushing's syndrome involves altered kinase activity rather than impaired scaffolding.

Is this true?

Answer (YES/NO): NO